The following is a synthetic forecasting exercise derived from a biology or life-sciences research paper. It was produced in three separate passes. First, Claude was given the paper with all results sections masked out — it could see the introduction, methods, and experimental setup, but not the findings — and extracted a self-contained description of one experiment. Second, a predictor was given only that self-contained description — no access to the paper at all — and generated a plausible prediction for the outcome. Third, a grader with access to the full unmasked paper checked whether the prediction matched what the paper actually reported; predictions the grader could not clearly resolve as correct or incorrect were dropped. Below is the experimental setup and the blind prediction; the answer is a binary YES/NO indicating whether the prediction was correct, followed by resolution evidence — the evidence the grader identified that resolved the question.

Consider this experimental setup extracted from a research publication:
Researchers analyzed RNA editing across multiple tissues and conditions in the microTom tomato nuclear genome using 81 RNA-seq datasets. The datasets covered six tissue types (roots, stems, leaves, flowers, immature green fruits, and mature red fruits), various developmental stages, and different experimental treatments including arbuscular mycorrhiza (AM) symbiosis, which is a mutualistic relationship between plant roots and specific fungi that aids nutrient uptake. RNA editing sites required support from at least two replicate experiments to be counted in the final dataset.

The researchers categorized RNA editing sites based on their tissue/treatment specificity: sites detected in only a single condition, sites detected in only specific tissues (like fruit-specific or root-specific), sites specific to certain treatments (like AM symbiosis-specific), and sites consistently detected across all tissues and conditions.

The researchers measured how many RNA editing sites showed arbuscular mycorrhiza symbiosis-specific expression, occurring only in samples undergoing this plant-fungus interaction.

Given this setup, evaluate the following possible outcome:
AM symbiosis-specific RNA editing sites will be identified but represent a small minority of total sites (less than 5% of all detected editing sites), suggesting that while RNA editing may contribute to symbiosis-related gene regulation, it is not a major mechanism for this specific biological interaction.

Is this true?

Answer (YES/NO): NO